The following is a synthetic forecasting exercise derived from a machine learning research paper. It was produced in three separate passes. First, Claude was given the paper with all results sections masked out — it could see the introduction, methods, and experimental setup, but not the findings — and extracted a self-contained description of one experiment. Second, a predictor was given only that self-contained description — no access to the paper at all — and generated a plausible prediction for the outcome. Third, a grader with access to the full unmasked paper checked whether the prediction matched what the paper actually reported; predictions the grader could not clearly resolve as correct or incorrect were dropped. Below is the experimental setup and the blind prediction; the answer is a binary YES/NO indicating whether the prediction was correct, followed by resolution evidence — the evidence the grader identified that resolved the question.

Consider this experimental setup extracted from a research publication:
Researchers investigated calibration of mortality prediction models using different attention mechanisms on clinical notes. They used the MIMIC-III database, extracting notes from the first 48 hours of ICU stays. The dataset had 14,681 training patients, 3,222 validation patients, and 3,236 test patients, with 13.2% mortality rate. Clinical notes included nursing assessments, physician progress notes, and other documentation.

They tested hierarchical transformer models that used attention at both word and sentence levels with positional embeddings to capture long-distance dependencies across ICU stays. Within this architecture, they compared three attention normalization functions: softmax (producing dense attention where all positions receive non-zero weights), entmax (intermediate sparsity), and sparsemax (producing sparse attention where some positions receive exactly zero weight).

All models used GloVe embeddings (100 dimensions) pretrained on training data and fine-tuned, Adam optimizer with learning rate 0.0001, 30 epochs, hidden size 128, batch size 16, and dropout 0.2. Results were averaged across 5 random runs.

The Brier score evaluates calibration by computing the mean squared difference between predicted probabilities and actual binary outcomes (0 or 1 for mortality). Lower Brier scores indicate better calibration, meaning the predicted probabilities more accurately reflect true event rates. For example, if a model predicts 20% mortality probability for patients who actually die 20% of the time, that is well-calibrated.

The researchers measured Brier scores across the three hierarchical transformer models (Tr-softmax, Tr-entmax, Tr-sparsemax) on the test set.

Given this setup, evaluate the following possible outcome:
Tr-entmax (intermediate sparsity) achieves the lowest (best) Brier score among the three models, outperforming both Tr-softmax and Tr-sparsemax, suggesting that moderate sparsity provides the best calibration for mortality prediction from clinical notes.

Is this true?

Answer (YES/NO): NO